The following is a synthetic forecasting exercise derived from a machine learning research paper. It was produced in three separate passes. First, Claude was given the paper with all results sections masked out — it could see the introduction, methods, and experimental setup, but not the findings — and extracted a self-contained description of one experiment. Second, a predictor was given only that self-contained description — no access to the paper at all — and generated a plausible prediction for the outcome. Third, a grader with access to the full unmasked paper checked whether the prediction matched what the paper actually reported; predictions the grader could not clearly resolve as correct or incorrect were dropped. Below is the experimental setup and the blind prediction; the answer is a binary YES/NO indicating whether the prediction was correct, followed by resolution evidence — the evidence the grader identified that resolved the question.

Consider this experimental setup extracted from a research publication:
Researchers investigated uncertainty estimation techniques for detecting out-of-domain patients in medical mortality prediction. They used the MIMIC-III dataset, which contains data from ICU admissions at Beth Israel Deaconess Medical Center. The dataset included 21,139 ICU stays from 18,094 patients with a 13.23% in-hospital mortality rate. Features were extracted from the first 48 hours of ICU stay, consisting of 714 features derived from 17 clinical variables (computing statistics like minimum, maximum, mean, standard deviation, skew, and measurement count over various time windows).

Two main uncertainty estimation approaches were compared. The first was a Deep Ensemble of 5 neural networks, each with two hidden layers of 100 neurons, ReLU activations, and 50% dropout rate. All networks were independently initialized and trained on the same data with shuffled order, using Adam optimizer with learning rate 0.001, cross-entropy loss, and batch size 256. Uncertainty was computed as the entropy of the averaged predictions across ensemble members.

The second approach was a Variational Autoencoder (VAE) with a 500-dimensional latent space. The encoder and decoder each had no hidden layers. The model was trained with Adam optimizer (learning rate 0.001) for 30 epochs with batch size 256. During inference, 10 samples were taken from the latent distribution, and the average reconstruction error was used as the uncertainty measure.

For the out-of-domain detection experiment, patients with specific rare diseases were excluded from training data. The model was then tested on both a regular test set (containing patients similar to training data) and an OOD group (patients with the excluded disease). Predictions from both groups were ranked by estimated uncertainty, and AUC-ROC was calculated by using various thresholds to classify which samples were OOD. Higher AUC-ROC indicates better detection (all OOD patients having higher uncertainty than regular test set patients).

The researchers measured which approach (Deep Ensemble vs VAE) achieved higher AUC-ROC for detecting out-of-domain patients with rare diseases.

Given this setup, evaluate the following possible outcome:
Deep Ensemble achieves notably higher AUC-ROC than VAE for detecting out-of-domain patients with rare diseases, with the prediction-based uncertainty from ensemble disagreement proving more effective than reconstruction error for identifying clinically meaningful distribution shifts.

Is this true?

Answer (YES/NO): NO